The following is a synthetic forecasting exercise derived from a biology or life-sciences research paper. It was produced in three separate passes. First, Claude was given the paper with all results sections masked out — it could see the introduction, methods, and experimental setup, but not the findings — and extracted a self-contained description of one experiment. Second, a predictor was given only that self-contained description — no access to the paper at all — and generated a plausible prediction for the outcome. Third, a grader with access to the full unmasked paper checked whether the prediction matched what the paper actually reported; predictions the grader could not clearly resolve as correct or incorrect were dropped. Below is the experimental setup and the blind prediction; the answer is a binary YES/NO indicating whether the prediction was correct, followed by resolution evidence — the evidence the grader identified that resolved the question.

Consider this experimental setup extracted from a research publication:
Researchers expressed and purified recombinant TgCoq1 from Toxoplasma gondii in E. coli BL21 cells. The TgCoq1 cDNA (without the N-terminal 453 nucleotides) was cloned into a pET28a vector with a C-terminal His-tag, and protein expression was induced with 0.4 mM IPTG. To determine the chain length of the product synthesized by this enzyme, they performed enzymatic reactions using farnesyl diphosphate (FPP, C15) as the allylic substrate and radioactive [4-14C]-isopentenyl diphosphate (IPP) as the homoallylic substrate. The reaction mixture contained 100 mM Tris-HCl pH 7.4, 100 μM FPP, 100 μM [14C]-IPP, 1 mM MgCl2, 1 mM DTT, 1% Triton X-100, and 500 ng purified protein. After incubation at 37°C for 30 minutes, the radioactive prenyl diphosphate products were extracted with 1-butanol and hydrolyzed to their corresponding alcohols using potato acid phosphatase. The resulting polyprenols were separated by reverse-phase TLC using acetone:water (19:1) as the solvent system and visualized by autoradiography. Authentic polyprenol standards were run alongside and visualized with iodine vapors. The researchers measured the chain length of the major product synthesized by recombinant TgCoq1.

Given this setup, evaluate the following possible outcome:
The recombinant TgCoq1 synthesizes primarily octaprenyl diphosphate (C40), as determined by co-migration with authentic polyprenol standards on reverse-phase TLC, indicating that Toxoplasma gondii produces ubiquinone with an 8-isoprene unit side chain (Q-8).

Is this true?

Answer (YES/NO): NO